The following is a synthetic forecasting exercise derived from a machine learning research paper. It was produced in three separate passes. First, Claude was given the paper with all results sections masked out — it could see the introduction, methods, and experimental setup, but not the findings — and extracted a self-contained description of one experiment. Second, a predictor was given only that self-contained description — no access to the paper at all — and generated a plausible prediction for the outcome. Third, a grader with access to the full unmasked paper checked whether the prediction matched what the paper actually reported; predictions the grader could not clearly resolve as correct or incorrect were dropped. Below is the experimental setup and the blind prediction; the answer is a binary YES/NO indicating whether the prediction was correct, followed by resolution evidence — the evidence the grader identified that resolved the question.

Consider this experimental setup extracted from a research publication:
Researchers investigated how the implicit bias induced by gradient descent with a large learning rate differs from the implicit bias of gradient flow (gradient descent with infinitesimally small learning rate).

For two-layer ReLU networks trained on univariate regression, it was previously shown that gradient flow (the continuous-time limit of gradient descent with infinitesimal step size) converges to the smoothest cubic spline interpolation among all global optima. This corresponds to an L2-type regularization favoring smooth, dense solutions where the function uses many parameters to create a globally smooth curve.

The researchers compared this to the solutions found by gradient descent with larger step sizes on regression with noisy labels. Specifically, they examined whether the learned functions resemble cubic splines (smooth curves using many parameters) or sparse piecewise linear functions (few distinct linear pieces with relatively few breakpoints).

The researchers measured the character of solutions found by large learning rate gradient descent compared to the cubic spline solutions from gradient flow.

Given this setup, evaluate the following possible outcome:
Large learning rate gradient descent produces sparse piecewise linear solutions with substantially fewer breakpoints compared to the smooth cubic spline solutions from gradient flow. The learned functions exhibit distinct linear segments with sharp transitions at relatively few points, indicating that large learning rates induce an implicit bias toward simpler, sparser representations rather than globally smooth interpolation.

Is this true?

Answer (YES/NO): YES